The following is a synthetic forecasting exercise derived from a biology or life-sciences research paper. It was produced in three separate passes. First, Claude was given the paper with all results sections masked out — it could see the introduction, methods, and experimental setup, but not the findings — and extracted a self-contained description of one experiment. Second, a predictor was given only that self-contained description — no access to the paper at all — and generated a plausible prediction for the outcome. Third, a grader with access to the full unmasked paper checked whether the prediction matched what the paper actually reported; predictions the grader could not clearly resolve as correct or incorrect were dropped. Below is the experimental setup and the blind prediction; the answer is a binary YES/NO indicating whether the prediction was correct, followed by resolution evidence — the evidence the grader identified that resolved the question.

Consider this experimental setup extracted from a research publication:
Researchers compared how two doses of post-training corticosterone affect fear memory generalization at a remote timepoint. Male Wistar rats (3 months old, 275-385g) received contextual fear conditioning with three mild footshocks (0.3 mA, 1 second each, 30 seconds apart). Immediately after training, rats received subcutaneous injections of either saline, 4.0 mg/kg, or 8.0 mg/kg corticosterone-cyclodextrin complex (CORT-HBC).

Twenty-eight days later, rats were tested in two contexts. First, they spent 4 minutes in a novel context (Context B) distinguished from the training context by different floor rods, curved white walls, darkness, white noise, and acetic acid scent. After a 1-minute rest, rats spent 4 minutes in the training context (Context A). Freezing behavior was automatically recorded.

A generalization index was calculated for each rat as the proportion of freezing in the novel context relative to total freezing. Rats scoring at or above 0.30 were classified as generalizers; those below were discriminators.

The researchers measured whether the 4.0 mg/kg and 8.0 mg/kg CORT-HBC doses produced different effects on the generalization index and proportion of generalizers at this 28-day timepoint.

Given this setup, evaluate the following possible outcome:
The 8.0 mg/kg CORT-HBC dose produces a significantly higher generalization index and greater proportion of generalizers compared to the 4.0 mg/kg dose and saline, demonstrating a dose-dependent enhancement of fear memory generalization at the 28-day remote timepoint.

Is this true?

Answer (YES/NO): NO